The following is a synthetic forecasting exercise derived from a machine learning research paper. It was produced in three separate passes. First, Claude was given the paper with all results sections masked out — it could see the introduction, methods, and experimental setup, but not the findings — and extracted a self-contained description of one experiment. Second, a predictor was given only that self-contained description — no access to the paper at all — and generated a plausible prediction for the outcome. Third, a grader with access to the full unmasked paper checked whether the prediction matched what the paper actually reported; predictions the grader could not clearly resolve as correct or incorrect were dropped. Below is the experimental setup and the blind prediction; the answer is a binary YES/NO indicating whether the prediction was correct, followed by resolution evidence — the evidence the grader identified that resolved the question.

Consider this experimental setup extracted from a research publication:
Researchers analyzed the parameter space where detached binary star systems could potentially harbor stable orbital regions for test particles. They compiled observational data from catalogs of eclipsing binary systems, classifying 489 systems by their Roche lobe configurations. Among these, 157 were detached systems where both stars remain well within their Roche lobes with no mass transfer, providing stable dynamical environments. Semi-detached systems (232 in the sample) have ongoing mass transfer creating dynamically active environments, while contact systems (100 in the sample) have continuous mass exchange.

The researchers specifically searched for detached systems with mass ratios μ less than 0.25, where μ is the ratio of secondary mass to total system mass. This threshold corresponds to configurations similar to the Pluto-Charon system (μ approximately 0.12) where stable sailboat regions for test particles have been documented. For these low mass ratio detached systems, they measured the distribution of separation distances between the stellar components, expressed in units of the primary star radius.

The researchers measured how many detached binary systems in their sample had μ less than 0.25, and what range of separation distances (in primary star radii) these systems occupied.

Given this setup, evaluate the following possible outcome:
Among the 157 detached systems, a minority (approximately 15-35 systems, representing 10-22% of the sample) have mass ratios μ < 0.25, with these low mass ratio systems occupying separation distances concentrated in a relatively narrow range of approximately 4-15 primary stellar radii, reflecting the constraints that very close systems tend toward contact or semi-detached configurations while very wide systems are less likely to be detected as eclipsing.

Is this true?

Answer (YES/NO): NO